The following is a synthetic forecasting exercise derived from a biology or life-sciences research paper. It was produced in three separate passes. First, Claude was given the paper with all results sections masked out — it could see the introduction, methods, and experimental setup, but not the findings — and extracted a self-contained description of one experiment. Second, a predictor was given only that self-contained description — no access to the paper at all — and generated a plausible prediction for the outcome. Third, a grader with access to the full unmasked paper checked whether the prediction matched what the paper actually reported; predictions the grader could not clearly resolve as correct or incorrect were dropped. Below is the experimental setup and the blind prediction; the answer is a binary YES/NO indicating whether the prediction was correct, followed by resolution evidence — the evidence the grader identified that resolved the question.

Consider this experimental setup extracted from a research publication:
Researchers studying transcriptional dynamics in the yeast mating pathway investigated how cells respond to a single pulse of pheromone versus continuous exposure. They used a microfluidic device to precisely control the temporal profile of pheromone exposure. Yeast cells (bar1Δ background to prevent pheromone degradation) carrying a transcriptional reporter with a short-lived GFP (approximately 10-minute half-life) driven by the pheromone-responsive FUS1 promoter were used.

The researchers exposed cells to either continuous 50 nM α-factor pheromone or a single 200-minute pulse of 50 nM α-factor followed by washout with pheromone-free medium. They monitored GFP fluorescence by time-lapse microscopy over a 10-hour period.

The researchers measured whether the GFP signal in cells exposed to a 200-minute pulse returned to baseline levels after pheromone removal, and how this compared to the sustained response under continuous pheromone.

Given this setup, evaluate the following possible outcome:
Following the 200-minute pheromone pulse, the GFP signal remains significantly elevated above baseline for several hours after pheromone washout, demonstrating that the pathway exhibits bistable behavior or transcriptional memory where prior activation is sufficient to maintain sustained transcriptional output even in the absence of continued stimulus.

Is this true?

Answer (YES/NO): NO